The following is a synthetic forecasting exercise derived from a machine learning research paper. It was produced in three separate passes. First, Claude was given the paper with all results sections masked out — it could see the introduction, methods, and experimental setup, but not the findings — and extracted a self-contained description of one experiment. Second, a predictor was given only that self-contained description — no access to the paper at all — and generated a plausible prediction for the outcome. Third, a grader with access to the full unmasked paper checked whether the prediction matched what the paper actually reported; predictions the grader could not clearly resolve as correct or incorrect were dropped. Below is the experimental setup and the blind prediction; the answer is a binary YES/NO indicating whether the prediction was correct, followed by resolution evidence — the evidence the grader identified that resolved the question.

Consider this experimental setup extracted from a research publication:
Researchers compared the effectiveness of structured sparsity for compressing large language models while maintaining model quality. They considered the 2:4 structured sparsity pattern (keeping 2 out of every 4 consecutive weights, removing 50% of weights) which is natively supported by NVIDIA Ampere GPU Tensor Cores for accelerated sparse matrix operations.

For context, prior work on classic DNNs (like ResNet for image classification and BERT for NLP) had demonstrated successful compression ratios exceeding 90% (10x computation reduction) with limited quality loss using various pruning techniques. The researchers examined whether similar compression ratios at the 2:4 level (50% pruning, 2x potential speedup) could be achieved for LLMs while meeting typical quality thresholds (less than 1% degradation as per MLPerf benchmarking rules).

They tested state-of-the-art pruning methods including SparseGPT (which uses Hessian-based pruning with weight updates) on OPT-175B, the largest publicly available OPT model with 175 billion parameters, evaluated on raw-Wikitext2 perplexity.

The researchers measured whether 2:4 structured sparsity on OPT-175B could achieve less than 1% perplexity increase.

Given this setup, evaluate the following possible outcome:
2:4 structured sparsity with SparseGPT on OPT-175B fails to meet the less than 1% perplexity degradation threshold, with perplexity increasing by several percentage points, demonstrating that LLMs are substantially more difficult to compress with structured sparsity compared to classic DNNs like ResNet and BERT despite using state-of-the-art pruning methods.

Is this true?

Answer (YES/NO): YES